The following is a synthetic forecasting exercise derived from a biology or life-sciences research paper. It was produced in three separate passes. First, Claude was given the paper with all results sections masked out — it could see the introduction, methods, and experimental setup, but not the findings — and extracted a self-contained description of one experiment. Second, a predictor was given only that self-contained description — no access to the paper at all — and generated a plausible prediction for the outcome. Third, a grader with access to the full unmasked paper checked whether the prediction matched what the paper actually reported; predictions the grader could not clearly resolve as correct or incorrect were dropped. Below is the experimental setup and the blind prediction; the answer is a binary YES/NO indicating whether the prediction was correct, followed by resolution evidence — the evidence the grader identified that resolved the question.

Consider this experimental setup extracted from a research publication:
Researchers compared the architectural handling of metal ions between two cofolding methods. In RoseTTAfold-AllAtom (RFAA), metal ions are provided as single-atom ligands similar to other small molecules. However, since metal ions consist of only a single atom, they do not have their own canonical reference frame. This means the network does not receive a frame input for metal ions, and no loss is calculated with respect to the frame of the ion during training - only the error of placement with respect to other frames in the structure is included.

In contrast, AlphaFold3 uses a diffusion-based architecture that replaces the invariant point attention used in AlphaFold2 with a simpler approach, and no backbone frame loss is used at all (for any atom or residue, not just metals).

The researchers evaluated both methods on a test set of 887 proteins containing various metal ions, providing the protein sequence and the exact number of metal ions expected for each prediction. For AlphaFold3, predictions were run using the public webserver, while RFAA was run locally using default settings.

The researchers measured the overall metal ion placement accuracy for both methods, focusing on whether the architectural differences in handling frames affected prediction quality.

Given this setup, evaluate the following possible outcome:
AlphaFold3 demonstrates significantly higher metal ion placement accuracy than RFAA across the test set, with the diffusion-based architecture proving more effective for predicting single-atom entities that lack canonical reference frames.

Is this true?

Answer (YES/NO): YES